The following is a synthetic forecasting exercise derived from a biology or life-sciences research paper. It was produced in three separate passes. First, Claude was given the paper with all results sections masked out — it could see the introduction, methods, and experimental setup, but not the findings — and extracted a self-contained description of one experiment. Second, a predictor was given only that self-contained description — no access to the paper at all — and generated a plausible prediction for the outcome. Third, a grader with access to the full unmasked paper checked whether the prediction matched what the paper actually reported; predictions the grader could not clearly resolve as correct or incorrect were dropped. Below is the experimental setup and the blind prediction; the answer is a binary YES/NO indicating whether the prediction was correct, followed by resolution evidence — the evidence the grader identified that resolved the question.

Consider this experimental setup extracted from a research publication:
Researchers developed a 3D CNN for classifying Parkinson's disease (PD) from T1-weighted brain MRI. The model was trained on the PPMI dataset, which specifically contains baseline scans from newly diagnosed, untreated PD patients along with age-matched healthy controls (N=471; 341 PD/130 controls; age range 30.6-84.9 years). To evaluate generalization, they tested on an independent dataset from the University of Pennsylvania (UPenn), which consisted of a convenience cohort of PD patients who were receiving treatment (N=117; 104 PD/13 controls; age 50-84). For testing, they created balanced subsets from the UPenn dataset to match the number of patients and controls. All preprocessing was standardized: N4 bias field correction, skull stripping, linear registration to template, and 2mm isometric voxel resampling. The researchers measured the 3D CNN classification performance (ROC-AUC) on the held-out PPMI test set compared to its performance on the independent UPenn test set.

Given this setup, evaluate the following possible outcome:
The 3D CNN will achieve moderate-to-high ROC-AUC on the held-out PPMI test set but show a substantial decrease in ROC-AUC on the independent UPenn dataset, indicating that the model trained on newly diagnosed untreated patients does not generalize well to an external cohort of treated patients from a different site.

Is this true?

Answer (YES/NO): NO